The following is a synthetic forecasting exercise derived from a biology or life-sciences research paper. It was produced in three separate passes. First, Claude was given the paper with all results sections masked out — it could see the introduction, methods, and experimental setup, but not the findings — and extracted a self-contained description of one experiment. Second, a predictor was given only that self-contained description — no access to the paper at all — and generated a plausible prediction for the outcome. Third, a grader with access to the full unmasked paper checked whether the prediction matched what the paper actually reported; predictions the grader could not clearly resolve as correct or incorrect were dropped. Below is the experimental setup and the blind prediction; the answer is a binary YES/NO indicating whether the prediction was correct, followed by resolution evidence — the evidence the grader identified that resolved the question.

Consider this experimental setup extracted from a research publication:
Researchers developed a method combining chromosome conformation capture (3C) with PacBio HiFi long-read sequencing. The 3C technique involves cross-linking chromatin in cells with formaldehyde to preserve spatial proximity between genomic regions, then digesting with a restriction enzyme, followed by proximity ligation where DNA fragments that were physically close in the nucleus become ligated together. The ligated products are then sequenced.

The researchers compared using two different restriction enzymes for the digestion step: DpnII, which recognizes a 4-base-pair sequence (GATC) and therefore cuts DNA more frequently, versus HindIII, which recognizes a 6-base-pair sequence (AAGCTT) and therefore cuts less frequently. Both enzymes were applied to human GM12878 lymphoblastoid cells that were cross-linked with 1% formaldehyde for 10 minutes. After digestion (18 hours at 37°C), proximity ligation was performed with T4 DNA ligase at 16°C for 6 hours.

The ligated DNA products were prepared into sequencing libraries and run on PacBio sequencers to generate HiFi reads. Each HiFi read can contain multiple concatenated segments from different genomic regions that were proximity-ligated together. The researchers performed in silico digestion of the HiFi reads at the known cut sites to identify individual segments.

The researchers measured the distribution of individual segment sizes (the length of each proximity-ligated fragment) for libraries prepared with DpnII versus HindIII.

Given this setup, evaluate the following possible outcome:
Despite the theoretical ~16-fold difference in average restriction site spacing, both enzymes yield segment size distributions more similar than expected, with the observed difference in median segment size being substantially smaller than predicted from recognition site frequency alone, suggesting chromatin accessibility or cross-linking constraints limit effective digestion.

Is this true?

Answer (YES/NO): YES